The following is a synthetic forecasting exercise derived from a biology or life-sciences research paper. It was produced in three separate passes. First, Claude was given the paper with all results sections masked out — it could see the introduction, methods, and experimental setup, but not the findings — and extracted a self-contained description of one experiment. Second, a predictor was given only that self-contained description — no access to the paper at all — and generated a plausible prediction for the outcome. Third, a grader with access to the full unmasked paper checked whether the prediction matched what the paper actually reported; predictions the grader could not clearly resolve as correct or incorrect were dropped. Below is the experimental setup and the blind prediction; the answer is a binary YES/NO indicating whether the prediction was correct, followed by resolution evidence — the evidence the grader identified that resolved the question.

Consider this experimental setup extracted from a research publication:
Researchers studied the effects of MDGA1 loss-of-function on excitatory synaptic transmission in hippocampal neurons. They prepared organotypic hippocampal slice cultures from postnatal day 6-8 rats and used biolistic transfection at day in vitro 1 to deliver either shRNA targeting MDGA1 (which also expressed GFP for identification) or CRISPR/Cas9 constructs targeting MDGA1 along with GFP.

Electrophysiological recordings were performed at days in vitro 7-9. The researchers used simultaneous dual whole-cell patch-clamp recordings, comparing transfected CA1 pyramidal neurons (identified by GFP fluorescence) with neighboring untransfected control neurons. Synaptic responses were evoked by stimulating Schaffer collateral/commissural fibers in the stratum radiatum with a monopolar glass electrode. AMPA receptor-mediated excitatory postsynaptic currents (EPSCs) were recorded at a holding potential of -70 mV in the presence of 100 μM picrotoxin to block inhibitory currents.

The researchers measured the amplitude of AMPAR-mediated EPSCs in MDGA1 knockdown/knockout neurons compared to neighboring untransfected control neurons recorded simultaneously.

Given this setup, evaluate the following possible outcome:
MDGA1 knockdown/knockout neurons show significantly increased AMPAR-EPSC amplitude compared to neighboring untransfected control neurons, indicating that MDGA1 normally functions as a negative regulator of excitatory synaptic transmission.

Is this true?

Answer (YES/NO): NO